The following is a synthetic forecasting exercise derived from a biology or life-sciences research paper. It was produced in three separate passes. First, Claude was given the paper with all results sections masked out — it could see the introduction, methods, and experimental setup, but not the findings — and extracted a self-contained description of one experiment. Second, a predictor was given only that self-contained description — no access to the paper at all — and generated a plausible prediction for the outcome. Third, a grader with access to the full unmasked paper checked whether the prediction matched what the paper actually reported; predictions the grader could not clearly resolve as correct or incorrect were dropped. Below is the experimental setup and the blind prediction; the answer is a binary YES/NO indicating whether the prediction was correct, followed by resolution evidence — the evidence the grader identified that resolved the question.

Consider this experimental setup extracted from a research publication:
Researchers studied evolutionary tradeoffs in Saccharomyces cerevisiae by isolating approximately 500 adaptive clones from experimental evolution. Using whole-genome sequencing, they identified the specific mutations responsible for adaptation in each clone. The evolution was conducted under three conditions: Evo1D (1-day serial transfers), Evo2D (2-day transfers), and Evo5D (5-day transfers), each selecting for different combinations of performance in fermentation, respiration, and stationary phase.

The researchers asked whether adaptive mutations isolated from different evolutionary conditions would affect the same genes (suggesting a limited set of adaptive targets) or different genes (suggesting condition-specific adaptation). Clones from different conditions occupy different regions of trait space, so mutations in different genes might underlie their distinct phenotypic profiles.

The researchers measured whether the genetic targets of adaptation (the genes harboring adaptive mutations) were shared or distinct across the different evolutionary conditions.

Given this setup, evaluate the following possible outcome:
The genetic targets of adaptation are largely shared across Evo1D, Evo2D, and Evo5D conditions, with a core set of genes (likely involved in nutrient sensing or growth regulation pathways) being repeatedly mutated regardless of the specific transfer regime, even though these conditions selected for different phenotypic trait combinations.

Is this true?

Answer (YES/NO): NO